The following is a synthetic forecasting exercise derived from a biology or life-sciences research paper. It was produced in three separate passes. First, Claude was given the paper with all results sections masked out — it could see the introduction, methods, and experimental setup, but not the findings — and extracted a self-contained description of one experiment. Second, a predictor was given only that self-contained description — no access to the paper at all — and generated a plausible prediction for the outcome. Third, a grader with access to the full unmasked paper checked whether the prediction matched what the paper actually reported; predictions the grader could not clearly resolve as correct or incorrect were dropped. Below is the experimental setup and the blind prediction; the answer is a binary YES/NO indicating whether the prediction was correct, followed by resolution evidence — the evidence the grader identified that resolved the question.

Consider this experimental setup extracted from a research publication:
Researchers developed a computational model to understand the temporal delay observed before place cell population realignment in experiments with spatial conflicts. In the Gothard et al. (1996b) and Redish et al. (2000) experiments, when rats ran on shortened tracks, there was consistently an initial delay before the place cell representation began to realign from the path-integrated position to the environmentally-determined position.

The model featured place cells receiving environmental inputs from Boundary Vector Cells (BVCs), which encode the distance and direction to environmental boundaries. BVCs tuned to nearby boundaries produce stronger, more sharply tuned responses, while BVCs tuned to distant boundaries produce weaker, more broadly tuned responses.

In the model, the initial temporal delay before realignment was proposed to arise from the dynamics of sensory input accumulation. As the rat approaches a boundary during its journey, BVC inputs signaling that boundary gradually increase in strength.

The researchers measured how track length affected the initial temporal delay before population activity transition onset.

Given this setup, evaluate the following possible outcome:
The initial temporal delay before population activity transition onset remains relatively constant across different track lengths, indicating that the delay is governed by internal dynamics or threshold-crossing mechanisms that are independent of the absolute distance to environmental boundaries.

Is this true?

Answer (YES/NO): NO